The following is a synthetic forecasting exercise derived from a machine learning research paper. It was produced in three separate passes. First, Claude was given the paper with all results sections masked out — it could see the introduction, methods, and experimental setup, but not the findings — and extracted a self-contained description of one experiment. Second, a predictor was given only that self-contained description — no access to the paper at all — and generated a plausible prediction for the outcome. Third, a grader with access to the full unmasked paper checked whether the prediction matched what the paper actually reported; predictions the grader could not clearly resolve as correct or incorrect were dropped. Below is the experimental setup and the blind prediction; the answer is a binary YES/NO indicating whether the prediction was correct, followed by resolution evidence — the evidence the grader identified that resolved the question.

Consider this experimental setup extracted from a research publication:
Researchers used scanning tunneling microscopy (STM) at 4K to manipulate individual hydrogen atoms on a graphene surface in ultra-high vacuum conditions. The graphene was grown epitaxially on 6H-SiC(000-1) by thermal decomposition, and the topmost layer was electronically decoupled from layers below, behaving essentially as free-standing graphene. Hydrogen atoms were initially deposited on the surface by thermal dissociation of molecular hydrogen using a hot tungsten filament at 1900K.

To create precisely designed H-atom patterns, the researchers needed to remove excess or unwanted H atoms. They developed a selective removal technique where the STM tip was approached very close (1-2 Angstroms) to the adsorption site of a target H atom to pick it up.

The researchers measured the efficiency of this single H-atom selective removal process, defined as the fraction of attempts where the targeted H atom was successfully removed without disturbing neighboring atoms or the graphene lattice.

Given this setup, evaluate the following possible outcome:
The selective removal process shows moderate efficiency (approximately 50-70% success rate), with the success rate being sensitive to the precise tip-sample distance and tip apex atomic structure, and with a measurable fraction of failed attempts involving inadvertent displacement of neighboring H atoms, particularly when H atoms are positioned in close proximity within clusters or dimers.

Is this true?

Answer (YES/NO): NO